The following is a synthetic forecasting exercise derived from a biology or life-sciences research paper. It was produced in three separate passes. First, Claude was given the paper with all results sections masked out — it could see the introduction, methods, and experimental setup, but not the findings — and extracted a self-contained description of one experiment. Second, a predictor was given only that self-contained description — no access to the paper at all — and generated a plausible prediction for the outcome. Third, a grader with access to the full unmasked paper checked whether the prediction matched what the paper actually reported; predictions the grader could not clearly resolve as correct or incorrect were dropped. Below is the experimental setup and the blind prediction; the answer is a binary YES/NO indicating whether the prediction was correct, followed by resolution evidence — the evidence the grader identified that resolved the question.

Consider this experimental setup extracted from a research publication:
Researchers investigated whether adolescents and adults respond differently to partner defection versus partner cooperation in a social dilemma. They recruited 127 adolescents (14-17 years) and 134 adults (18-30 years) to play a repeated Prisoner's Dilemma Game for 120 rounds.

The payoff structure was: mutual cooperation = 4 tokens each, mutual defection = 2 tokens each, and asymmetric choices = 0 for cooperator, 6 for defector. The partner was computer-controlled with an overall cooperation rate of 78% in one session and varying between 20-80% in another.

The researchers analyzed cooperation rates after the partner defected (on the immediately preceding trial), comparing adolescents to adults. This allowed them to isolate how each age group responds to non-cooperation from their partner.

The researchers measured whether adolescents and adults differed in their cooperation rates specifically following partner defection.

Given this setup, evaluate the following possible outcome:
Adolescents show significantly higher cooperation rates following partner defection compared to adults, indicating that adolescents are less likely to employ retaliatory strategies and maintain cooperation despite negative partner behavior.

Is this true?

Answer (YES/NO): NO